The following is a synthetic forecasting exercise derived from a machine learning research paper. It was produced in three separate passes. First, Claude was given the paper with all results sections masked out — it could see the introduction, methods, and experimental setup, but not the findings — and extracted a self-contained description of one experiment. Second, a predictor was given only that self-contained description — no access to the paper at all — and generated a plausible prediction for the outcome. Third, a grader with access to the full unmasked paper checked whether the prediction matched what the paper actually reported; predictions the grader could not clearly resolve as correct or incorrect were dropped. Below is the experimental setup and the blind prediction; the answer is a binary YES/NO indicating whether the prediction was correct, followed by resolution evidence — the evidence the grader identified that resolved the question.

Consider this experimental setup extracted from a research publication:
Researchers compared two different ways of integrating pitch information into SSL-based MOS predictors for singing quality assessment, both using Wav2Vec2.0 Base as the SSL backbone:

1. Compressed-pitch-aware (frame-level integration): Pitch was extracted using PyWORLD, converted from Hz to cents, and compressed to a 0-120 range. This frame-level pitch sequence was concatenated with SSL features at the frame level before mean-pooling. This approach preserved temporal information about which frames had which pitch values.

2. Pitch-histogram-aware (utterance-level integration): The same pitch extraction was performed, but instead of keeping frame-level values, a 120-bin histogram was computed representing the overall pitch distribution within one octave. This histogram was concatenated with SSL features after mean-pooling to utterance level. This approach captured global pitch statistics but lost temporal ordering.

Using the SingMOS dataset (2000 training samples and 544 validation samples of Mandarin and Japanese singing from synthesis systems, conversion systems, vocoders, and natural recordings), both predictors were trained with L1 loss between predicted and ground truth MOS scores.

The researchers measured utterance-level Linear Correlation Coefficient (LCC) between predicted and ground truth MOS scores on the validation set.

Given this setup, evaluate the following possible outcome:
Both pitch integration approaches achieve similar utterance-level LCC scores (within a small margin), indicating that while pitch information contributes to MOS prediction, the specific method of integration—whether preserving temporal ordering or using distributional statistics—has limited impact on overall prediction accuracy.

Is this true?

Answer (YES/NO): YES